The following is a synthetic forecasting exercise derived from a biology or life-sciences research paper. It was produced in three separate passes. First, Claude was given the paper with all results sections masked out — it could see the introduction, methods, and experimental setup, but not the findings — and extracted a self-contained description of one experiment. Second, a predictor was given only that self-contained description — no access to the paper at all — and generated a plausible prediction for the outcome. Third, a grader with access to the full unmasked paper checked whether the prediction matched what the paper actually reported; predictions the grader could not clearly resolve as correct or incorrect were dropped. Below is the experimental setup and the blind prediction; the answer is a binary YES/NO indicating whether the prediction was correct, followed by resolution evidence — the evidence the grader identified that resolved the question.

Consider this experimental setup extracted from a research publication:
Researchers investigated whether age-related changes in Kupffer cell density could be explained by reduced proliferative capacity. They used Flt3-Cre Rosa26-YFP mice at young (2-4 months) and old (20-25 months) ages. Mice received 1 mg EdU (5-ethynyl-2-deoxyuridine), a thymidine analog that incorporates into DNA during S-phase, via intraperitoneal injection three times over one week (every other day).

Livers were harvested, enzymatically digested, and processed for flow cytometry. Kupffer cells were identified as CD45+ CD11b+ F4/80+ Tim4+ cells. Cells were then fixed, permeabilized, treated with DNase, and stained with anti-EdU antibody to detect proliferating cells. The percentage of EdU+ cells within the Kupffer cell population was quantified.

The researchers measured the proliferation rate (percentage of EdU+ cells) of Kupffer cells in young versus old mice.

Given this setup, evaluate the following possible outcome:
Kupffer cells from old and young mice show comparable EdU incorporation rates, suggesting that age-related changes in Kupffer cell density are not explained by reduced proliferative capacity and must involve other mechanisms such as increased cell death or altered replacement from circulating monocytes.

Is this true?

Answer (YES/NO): YES